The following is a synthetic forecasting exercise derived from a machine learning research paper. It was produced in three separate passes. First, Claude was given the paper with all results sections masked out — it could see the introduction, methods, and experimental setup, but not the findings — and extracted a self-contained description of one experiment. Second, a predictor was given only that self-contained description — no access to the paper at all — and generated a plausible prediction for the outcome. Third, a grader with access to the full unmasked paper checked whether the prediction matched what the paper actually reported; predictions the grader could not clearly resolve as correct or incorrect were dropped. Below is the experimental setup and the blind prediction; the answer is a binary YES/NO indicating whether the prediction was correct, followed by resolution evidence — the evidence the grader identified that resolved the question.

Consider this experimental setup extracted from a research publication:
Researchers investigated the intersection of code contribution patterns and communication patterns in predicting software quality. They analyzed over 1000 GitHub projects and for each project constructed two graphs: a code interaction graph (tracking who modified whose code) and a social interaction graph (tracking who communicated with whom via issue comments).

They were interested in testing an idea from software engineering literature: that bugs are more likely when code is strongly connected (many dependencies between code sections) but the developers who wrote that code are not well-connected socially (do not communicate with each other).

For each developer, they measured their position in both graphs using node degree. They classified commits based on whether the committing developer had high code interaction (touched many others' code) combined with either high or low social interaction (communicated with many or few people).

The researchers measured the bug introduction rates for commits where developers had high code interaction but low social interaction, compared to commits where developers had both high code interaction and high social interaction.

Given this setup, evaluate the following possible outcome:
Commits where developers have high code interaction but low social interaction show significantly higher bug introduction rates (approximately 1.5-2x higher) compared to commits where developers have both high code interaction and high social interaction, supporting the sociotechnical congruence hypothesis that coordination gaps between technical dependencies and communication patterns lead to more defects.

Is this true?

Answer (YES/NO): NO